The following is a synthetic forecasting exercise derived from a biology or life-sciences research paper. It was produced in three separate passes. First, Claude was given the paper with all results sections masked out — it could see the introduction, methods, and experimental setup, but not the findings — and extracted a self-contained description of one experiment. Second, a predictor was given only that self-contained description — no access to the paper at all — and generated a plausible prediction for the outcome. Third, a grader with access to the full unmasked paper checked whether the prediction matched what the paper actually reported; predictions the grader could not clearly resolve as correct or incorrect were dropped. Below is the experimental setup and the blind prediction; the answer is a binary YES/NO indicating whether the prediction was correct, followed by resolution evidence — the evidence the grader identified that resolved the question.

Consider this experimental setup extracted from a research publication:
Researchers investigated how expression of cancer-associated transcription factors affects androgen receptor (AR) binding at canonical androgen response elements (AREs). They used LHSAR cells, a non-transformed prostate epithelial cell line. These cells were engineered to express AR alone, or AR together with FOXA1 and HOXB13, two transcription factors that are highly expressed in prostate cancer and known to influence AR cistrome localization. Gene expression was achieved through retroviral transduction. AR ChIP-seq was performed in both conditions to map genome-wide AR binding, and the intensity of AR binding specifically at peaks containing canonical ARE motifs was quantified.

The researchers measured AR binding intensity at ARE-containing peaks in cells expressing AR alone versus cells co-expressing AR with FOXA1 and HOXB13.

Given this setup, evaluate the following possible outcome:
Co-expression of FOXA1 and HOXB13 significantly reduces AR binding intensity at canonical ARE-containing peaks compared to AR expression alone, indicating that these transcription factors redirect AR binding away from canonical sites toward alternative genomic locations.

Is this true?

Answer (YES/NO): YES